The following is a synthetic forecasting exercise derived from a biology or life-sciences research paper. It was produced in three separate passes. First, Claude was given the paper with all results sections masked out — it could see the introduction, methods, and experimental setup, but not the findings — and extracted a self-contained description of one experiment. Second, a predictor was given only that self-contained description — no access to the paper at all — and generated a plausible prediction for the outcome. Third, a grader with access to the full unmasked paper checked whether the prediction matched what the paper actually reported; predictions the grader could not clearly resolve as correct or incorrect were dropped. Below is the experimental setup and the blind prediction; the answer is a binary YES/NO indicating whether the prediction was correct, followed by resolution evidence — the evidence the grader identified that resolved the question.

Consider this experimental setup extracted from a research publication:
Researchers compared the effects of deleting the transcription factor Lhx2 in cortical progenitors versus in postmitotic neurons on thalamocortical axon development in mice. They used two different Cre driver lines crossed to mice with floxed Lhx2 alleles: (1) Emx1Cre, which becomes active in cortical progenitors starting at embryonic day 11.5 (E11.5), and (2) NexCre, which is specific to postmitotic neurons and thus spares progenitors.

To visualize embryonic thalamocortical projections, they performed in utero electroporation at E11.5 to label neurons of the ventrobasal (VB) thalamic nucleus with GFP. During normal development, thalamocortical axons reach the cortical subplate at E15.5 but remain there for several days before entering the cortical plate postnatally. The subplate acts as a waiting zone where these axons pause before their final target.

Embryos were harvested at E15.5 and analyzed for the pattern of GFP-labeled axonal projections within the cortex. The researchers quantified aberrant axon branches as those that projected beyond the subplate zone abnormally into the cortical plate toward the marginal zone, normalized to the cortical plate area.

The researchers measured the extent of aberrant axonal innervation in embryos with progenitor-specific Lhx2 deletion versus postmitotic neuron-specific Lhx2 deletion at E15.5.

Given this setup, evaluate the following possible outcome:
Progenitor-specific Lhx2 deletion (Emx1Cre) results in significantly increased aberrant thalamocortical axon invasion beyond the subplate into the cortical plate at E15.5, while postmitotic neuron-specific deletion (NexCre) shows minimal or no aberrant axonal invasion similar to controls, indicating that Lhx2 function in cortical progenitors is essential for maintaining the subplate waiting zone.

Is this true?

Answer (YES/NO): YES